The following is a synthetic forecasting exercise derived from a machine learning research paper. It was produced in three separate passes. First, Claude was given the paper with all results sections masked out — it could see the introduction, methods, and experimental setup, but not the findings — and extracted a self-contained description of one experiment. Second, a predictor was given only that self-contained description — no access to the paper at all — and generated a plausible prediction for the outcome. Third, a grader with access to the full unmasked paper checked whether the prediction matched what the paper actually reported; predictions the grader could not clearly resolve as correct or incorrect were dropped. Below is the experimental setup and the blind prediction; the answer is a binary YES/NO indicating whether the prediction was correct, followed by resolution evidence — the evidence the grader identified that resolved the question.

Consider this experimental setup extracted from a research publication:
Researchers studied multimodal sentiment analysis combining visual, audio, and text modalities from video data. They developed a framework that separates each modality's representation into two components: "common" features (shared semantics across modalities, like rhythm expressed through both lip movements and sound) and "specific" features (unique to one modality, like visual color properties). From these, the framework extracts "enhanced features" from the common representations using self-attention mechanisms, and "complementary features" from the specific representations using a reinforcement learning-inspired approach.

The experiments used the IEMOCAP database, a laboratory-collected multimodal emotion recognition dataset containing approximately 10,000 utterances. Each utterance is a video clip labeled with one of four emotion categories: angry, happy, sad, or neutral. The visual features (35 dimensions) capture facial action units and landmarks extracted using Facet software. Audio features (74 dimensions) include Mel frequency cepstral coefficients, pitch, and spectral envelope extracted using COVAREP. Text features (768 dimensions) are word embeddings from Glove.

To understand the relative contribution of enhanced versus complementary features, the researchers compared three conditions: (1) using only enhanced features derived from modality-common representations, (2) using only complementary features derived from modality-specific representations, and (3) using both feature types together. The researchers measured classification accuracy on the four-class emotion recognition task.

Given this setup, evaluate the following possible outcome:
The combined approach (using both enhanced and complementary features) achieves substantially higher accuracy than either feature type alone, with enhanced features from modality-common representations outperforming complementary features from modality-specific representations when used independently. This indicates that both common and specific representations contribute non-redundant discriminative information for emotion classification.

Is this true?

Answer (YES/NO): NO